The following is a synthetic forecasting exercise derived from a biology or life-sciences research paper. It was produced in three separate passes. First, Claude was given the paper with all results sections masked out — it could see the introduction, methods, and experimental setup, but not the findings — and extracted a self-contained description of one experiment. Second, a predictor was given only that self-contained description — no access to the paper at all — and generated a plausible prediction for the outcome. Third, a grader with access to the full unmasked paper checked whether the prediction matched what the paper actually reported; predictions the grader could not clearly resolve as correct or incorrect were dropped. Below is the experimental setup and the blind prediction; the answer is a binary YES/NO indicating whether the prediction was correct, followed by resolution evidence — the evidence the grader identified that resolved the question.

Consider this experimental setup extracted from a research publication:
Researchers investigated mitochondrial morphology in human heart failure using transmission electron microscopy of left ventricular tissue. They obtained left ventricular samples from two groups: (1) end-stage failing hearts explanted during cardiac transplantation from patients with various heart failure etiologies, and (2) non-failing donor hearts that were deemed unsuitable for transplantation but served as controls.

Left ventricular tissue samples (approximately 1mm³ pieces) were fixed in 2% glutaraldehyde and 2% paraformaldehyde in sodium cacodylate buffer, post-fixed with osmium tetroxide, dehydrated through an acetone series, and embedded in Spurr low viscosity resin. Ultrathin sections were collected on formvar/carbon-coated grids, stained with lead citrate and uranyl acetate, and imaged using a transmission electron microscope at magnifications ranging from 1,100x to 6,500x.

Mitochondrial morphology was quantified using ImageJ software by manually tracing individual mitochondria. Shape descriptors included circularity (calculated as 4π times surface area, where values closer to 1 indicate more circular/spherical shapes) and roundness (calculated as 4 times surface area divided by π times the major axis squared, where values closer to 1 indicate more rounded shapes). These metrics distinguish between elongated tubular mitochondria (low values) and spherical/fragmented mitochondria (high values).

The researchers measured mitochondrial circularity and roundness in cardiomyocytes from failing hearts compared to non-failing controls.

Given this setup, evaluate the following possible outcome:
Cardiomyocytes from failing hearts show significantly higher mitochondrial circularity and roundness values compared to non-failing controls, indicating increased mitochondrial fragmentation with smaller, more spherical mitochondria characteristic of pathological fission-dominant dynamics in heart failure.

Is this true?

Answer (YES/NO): YES